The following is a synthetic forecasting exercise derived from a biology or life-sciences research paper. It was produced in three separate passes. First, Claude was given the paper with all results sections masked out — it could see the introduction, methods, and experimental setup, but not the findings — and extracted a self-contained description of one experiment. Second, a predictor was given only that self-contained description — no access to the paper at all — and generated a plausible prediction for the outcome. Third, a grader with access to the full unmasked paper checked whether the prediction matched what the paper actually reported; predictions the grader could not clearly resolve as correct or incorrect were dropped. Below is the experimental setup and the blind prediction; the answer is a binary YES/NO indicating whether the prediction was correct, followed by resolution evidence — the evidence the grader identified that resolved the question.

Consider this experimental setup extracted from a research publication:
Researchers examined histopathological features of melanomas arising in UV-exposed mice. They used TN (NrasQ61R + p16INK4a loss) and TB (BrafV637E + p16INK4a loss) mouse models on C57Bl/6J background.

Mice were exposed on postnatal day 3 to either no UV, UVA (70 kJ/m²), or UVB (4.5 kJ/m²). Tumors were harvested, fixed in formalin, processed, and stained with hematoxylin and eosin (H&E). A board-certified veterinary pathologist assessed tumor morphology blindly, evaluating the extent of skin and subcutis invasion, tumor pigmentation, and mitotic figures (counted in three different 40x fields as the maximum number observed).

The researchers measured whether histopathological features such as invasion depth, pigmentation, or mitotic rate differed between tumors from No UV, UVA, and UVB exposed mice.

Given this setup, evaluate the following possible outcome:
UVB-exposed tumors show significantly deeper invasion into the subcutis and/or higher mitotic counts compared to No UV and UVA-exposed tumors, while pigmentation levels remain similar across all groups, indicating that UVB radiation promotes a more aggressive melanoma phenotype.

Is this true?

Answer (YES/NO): NO